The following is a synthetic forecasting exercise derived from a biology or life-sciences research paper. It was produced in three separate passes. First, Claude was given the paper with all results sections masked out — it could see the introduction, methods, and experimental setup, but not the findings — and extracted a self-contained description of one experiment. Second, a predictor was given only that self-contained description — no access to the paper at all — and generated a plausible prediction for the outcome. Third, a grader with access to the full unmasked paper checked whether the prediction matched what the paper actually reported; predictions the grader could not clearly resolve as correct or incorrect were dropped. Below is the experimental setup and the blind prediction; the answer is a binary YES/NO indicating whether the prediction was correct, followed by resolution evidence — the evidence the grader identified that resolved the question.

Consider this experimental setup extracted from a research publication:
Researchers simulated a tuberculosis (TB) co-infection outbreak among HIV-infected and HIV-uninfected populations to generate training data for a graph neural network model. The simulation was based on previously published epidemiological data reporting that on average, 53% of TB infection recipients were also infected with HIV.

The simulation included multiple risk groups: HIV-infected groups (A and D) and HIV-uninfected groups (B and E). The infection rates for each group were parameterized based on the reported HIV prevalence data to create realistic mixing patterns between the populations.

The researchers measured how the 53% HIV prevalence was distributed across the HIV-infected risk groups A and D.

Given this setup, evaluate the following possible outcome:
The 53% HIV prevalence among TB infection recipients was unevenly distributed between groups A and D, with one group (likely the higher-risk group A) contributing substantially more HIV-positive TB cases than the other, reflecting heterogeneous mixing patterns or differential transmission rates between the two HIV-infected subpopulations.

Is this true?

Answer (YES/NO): NO